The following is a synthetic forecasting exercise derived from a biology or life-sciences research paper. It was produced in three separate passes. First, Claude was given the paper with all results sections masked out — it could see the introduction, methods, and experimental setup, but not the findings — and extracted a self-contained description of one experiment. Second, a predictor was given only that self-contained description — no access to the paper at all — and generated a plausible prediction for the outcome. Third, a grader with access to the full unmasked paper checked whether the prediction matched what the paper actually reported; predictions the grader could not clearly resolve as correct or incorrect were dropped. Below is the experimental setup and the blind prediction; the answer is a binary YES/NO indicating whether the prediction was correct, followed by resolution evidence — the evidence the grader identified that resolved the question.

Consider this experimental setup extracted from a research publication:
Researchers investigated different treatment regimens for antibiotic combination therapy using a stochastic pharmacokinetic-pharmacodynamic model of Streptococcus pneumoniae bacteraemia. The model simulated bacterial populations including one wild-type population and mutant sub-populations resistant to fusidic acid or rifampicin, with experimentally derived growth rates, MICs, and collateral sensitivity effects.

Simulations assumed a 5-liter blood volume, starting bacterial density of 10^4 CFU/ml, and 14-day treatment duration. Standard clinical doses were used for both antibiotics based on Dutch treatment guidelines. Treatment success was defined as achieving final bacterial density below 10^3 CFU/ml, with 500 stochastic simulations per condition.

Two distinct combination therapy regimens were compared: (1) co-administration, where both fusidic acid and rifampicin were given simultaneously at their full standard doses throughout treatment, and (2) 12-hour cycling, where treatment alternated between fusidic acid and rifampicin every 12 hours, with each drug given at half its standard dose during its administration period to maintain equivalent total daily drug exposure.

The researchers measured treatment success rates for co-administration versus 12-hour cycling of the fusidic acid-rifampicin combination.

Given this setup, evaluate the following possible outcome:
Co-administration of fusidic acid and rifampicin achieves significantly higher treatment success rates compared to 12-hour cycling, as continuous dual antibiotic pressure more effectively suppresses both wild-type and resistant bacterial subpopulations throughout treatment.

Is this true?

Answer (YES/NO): YES